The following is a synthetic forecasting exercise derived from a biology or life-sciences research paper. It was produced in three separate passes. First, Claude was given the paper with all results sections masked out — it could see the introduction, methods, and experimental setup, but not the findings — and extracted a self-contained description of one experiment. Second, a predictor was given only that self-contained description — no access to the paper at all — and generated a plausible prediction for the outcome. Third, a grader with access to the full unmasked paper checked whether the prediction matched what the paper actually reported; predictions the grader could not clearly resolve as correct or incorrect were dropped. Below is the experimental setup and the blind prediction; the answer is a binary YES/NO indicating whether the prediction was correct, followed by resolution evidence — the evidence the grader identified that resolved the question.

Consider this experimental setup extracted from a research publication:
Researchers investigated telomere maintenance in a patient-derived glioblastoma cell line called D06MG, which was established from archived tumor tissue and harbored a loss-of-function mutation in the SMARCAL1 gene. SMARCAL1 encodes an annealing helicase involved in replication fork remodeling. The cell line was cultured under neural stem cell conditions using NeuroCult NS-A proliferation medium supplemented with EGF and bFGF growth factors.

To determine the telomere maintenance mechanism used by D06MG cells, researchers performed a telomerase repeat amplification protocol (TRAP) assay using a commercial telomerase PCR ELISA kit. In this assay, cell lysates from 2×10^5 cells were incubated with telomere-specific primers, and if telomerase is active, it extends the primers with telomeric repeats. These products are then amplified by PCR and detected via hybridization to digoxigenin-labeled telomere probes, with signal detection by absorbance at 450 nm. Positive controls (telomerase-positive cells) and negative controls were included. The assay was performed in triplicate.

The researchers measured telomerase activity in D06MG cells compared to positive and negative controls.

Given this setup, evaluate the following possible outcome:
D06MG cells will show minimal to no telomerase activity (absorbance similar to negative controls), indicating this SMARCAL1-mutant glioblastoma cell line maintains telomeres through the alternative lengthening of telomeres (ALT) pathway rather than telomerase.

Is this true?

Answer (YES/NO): YES